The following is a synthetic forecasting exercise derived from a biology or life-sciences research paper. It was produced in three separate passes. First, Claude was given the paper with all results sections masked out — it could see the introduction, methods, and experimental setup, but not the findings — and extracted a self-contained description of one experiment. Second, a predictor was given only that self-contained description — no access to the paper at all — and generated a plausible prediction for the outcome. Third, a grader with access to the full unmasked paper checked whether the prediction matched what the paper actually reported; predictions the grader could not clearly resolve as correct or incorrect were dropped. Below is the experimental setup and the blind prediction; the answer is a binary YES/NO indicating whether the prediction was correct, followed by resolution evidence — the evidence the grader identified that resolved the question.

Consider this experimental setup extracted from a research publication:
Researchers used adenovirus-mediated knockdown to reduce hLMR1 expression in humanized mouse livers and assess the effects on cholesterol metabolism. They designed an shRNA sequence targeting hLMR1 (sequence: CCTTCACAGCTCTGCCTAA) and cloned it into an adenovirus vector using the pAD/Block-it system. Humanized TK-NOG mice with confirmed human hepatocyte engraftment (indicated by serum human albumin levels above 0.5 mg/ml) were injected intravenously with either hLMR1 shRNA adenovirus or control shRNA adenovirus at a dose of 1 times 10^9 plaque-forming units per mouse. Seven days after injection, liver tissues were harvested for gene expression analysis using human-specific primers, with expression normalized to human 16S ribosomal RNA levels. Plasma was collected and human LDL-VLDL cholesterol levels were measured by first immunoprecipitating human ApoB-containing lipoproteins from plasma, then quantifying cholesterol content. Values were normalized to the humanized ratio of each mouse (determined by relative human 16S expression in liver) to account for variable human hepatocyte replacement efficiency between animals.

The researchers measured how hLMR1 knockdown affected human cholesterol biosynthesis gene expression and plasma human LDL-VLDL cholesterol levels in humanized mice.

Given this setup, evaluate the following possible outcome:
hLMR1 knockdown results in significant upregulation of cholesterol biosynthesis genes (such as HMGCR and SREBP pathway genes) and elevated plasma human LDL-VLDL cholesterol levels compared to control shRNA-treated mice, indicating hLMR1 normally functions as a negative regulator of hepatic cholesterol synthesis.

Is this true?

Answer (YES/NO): NO